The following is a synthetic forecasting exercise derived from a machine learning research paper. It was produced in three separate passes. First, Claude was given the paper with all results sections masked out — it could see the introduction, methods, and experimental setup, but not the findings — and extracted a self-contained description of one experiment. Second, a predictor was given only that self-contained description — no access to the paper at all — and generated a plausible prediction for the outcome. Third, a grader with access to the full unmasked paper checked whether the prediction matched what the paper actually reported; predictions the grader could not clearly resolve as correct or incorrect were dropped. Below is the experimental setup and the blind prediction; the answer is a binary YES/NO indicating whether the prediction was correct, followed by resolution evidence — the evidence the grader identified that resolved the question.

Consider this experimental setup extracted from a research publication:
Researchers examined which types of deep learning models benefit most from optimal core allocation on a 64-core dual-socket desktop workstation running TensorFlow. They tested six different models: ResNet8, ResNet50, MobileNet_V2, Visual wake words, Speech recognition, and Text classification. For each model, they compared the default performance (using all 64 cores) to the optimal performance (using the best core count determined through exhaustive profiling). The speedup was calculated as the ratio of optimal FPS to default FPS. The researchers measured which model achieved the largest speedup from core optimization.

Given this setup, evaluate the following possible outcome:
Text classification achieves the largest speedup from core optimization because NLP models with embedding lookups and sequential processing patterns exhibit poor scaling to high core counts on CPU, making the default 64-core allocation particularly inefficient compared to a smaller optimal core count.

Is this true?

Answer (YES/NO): NO